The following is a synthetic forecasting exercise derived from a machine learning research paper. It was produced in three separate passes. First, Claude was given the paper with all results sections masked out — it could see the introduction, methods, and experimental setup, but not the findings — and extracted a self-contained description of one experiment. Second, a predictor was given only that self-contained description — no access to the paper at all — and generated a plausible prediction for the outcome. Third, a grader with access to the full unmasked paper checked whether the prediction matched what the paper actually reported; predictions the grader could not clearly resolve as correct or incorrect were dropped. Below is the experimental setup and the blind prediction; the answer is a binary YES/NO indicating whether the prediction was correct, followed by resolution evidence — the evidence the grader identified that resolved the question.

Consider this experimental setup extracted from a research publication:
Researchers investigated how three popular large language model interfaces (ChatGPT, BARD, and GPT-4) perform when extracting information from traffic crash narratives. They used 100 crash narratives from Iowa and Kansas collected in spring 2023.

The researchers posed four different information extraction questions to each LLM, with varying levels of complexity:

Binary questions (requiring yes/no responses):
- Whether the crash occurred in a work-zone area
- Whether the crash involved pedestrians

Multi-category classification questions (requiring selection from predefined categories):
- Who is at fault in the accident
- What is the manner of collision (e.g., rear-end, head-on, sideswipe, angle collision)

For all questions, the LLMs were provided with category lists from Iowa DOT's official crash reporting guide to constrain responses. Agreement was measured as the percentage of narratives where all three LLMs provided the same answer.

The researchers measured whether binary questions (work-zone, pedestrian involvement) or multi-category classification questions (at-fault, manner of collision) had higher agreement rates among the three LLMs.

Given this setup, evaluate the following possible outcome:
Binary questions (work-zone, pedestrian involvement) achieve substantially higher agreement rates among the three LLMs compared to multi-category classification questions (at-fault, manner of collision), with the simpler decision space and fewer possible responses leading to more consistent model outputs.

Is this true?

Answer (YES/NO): YES